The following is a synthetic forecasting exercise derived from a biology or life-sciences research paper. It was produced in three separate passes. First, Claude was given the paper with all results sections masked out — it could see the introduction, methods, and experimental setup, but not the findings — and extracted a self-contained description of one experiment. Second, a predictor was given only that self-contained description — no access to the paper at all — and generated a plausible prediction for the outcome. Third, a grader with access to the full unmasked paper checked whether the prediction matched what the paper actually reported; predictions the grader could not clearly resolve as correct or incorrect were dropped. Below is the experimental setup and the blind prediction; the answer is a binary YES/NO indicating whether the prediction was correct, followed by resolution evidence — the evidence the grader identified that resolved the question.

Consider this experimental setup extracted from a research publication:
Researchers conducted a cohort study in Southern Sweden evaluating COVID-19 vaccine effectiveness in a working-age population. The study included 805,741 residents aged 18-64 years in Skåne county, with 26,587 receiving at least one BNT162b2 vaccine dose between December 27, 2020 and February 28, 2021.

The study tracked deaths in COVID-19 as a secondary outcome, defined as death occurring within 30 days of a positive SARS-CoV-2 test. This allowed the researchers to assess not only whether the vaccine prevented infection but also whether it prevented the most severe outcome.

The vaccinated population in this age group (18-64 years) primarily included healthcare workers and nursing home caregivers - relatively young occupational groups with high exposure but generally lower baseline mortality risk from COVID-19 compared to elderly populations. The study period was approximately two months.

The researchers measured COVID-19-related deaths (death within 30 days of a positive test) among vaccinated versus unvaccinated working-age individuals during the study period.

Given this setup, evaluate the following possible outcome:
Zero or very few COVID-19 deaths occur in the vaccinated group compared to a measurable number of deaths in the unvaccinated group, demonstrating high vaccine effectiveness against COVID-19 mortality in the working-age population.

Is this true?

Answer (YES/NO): NO